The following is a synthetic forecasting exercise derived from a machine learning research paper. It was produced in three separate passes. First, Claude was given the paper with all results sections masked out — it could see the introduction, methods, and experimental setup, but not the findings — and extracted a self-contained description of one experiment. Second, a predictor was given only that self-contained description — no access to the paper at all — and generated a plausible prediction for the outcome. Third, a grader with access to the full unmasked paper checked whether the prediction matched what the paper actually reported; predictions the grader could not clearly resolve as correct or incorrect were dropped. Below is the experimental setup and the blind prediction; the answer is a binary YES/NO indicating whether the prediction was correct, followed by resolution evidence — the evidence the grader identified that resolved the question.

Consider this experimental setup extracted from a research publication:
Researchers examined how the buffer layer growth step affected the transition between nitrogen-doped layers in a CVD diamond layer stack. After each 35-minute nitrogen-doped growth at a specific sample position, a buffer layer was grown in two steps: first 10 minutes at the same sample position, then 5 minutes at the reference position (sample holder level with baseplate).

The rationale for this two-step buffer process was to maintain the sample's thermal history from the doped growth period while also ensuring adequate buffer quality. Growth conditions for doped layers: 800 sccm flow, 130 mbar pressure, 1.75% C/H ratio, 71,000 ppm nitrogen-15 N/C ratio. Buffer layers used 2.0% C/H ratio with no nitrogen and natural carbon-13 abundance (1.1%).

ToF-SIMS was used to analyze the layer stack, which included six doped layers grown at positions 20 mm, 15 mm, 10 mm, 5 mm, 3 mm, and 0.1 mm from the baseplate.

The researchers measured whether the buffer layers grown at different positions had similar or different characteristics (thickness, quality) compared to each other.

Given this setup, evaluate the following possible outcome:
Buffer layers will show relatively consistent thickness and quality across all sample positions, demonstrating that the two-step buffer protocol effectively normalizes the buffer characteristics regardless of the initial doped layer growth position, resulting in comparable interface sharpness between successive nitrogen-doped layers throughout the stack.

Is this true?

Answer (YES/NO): NO